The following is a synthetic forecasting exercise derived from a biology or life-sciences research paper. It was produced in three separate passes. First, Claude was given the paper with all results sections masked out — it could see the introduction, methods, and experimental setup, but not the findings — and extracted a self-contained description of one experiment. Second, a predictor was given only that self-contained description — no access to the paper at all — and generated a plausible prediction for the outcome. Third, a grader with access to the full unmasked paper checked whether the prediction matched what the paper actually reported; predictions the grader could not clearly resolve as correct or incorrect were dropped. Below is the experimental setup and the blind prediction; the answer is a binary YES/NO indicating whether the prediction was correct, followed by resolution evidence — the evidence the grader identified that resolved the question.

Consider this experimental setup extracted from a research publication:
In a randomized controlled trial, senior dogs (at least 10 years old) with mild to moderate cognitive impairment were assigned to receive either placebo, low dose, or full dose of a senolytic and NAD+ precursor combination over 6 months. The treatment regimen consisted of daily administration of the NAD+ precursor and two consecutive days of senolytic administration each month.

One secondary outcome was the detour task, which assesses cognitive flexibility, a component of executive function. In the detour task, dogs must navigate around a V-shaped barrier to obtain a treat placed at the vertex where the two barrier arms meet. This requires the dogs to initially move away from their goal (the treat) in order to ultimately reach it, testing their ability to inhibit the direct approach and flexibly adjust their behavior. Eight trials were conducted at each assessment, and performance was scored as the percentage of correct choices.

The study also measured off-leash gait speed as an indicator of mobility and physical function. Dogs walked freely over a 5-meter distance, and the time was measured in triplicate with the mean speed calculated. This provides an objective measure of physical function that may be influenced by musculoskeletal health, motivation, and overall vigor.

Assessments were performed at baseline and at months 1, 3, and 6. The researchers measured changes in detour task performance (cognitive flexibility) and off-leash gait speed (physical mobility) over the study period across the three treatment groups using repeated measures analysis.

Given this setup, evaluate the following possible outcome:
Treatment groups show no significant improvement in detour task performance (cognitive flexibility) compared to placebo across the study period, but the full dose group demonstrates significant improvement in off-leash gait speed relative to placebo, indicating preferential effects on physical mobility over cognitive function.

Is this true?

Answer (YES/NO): NO